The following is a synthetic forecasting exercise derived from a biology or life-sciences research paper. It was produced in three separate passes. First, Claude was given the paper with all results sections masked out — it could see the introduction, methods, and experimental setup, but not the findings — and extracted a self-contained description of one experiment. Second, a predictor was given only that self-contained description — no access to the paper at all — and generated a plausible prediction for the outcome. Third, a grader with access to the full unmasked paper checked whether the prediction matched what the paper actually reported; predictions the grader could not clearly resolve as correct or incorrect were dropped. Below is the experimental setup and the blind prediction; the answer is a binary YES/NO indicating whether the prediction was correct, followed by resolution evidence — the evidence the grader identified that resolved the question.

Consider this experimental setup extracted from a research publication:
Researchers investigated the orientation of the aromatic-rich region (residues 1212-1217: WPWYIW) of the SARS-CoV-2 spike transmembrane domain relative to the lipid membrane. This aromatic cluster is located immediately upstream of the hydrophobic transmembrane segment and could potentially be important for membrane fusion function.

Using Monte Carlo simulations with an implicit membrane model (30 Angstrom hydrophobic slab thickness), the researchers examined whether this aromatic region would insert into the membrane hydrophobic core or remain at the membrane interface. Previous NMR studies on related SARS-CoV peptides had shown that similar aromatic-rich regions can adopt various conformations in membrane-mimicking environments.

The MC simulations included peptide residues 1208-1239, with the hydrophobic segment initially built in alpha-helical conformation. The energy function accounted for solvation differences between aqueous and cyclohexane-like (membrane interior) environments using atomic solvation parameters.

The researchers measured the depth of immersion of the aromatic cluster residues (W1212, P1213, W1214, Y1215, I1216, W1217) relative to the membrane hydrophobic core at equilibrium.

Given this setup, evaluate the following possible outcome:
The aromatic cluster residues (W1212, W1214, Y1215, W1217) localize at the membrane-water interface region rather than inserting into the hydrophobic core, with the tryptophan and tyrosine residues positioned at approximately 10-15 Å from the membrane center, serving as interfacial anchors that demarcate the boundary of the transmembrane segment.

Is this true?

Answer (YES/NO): NO